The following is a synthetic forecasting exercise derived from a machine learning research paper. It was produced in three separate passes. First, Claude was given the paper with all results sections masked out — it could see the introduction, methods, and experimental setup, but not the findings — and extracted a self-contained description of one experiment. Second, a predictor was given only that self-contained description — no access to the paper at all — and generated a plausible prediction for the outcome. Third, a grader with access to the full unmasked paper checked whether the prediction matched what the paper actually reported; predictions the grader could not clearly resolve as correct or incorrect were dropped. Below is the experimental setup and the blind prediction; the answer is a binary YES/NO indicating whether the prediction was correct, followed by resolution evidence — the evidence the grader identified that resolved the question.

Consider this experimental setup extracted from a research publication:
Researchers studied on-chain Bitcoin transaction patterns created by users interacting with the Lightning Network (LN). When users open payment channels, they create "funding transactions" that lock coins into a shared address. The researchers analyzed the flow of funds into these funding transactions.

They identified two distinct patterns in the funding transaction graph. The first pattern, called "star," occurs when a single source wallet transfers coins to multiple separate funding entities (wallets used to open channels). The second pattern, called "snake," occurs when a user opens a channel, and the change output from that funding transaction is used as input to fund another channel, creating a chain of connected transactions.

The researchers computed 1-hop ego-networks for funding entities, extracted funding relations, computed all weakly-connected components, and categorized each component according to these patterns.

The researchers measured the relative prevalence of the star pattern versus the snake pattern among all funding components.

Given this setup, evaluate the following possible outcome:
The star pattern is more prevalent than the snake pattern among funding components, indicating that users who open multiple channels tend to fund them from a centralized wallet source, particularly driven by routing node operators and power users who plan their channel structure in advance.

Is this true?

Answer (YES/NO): NO